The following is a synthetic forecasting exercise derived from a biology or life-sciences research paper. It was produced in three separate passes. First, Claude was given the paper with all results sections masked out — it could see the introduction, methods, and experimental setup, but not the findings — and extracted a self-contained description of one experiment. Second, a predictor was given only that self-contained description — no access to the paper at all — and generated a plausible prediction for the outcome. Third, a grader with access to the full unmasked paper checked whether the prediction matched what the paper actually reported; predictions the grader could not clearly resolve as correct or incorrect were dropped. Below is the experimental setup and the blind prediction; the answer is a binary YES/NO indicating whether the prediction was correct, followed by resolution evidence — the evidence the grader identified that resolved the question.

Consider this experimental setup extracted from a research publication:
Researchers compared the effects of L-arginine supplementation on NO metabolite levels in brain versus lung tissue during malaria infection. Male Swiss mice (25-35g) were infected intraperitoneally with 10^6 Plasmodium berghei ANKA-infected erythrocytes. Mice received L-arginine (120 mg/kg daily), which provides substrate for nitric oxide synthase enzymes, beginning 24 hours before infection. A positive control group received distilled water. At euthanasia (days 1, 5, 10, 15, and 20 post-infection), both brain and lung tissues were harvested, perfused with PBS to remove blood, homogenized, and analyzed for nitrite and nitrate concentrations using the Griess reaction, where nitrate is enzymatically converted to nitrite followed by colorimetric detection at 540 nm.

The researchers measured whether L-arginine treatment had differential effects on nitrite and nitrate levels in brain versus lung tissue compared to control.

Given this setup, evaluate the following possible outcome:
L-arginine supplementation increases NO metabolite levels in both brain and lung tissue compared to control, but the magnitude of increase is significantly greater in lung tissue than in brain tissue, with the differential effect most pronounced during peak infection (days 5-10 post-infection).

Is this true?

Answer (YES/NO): NO